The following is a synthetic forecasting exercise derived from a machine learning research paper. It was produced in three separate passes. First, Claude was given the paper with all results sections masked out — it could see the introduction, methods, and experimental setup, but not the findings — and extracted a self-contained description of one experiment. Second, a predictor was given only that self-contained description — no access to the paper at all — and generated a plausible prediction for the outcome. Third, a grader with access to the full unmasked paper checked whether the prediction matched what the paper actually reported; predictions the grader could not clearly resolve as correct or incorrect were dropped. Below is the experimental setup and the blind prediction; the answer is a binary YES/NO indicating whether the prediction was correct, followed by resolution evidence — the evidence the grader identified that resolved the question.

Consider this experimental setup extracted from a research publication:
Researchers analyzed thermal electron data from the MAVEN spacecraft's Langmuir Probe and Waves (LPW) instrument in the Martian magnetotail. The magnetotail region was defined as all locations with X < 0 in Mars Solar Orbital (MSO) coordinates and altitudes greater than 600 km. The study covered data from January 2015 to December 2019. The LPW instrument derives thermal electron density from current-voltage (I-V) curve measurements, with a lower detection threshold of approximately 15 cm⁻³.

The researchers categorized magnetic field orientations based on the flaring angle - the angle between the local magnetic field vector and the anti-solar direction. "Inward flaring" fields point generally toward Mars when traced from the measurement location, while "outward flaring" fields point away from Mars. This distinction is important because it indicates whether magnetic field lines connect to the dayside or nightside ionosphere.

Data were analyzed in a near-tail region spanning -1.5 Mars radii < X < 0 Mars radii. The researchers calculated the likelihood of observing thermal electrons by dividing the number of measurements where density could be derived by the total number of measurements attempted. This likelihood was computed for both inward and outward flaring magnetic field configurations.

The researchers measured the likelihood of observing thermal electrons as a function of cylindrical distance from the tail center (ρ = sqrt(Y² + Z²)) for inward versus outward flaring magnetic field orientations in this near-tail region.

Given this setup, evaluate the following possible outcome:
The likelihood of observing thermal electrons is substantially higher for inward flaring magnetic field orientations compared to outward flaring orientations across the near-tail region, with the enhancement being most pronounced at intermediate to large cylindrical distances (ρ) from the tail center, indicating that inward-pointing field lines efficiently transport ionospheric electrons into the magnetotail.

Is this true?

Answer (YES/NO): NO